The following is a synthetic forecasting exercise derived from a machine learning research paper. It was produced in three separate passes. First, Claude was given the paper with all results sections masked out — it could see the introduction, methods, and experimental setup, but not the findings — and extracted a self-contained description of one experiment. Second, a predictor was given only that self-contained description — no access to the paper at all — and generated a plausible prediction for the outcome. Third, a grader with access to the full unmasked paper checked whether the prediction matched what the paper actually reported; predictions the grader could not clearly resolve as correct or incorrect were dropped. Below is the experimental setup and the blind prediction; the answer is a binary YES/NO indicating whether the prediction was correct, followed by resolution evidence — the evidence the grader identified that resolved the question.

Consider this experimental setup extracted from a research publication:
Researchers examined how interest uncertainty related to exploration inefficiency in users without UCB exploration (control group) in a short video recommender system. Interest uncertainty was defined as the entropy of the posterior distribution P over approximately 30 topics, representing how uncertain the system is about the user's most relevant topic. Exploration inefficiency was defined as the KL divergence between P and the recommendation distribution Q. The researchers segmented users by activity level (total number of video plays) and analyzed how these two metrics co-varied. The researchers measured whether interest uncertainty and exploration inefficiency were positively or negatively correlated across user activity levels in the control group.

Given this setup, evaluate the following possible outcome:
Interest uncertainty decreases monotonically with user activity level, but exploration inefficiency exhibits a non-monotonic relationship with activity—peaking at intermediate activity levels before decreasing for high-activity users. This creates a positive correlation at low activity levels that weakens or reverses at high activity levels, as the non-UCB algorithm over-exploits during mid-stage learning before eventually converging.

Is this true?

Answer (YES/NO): NO